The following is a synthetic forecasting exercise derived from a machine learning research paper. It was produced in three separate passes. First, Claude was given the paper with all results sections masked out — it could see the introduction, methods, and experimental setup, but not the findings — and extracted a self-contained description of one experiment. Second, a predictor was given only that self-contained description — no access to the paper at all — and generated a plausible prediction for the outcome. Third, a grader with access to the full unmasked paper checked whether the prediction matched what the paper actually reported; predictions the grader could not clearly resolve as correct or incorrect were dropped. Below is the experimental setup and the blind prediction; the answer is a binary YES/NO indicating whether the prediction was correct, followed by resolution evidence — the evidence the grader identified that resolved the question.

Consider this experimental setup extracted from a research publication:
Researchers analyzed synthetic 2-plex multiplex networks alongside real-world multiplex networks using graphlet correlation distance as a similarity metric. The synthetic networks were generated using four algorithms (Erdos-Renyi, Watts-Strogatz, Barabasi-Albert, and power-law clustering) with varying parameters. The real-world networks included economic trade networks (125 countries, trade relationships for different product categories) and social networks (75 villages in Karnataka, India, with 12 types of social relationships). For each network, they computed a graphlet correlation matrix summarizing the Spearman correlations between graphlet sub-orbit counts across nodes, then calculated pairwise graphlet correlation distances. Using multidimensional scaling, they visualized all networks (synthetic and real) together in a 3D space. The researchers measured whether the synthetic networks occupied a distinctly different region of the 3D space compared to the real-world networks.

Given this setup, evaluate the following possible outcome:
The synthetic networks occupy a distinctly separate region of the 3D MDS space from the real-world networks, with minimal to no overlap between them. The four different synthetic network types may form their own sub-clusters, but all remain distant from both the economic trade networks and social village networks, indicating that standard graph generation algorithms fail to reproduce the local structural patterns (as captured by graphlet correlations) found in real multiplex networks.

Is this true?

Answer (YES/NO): YES